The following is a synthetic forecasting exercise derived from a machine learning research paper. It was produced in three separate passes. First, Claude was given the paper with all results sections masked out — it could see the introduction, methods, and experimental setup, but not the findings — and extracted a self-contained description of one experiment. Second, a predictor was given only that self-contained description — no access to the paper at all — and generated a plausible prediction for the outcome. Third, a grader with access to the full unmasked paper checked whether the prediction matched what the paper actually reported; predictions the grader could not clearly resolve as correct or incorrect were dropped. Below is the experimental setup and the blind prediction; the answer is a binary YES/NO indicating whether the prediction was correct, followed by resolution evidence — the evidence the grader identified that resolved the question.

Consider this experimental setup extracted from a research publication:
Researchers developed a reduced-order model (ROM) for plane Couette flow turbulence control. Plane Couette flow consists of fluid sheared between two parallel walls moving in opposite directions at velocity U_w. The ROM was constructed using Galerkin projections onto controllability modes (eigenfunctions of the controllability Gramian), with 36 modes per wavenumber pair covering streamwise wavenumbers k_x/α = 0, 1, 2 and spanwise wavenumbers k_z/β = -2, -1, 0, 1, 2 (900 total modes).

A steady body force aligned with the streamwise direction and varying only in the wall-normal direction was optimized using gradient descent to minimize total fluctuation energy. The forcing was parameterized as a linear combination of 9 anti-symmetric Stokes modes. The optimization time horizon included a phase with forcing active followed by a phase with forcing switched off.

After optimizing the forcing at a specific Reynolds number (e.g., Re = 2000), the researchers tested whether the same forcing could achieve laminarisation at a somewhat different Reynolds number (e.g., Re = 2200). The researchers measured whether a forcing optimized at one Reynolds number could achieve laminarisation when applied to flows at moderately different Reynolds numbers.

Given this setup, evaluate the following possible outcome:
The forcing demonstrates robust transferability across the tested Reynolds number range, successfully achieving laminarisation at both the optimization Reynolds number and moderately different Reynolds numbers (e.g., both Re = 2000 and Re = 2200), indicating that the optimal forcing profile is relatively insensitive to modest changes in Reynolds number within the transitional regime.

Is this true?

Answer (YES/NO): YES